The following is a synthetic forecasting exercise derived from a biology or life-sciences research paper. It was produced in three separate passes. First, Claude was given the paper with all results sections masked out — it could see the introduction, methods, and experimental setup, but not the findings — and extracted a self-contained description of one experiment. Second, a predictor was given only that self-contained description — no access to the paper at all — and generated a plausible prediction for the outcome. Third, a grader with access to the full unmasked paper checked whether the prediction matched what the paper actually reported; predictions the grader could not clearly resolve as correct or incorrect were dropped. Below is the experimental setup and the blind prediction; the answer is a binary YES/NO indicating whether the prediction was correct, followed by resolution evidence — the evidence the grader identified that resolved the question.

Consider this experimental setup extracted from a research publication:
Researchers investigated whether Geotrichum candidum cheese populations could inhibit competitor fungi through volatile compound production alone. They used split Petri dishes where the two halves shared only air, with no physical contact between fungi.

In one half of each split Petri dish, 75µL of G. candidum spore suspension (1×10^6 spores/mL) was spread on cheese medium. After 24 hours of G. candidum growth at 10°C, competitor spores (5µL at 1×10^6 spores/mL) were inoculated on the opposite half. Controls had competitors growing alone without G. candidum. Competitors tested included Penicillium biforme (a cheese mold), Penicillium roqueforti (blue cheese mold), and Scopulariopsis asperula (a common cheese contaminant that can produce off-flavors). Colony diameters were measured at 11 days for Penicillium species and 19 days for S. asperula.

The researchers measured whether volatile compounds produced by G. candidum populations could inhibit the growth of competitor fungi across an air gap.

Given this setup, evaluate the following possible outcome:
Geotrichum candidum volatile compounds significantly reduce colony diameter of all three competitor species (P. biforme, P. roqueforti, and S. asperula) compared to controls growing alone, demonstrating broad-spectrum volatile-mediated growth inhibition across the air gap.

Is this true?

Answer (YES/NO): NO